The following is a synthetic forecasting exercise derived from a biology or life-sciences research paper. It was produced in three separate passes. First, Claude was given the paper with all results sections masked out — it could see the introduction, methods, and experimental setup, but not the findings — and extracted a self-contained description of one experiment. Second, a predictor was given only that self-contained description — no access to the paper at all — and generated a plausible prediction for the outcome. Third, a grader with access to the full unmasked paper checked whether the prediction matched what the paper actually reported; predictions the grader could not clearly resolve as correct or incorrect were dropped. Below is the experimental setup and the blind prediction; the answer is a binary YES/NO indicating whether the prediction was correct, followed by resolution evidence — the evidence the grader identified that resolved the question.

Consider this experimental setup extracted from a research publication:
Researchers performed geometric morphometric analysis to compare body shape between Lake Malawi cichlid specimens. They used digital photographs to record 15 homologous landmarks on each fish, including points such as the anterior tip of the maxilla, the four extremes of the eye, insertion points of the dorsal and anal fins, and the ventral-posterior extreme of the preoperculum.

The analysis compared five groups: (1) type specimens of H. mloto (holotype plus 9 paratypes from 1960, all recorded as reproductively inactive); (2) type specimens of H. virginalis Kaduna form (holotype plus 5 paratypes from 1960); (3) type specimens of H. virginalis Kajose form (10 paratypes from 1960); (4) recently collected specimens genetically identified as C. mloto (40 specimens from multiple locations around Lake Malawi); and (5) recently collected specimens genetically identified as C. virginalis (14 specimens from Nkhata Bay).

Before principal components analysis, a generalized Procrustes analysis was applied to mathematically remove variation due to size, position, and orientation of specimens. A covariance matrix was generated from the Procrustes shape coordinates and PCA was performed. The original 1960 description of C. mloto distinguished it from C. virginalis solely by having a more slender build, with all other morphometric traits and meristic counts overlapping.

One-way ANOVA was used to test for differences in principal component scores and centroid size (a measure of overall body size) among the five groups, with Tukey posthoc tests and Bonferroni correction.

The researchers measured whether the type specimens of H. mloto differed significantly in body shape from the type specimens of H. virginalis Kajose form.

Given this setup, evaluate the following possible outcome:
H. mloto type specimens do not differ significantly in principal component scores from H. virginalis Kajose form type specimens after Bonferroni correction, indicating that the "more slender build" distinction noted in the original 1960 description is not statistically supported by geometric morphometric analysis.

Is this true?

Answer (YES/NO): YES